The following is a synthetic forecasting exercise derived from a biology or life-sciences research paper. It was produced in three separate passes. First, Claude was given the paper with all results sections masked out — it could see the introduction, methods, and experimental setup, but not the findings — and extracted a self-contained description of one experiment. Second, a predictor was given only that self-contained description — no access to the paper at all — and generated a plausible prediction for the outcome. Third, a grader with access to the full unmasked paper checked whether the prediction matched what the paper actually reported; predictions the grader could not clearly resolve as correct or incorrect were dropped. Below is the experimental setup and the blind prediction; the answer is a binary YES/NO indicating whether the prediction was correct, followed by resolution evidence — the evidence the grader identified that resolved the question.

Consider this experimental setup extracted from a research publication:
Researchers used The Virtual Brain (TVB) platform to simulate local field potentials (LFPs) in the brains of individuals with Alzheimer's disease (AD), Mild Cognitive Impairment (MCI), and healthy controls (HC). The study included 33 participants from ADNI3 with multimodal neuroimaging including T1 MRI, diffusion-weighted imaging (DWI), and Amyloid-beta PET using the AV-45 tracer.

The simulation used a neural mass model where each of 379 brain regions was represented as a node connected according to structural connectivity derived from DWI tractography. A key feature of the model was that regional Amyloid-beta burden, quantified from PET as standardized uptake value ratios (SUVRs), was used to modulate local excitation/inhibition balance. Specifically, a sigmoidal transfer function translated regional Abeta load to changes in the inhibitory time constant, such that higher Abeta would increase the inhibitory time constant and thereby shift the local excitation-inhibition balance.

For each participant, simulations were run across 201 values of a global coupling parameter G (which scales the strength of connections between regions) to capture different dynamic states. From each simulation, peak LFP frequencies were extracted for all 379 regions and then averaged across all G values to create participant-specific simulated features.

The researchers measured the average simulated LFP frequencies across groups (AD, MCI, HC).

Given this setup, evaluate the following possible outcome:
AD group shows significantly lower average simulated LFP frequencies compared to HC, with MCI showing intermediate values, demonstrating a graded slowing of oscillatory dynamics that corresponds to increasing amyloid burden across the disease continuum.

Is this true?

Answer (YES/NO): NO